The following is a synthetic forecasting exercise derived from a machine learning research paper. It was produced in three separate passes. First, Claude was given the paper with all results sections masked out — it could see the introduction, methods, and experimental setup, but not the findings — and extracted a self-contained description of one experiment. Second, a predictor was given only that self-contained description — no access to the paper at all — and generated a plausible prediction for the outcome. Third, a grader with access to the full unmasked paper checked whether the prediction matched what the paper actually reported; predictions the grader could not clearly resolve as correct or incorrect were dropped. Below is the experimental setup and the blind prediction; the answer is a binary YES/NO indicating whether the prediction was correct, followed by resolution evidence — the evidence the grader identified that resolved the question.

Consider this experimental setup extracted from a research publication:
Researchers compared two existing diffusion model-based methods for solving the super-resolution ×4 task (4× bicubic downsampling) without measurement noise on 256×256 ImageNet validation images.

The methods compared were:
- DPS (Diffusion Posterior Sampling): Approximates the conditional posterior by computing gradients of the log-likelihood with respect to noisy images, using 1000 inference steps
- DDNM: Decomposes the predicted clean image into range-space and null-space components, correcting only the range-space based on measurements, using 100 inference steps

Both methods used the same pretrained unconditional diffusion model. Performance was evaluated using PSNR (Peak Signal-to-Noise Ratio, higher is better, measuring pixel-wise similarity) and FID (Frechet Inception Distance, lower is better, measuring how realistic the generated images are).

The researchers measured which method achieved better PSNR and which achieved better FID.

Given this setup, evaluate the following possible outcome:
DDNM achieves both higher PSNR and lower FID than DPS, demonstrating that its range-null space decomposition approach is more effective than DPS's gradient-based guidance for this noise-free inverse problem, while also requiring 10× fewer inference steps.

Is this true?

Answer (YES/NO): NO